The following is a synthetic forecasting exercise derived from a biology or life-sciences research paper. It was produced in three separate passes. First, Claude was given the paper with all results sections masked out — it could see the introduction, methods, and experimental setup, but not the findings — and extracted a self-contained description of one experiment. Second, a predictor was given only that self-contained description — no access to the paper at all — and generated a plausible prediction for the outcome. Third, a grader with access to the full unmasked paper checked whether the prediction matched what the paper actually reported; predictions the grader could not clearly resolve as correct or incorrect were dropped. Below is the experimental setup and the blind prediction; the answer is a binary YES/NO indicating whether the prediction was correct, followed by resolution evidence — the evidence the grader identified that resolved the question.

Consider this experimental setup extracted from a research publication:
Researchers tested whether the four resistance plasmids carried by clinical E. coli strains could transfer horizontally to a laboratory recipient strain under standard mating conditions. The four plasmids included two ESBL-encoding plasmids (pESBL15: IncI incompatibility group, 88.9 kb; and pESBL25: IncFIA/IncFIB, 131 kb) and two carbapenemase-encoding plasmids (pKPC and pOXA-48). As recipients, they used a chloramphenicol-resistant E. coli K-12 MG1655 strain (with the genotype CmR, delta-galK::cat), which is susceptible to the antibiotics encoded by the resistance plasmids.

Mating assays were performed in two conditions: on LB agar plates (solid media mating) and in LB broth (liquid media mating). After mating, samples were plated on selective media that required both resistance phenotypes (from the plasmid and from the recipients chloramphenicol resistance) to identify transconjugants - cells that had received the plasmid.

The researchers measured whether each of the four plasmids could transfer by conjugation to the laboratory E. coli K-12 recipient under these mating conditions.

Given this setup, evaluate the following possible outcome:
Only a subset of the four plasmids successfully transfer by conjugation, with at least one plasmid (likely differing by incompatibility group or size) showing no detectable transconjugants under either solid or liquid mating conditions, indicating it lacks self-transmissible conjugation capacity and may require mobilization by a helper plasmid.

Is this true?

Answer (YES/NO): NO